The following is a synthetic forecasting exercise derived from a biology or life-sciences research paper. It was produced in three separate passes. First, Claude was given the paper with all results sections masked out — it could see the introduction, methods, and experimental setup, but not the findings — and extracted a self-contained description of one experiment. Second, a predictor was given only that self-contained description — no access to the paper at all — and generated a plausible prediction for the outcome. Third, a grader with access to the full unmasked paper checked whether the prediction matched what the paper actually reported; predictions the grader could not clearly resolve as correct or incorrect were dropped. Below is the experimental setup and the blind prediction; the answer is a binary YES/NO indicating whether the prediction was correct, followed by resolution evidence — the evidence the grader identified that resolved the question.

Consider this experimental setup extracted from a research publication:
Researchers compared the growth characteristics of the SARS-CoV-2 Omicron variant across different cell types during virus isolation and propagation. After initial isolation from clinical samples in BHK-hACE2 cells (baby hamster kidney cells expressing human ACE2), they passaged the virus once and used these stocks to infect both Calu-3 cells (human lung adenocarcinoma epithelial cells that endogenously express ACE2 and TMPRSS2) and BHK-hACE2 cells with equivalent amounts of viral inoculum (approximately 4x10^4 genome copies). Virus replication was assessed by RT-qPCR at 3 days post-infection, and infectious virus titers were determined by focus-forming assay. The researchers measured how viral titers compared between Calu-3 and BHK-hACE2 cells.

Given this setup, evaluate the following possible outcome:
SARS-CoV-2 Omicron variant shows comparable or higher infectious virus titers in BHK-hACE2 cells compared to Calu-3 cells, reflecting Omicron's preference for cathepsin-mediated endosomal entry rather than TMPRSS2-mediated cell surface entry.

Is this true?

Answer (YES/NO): NO